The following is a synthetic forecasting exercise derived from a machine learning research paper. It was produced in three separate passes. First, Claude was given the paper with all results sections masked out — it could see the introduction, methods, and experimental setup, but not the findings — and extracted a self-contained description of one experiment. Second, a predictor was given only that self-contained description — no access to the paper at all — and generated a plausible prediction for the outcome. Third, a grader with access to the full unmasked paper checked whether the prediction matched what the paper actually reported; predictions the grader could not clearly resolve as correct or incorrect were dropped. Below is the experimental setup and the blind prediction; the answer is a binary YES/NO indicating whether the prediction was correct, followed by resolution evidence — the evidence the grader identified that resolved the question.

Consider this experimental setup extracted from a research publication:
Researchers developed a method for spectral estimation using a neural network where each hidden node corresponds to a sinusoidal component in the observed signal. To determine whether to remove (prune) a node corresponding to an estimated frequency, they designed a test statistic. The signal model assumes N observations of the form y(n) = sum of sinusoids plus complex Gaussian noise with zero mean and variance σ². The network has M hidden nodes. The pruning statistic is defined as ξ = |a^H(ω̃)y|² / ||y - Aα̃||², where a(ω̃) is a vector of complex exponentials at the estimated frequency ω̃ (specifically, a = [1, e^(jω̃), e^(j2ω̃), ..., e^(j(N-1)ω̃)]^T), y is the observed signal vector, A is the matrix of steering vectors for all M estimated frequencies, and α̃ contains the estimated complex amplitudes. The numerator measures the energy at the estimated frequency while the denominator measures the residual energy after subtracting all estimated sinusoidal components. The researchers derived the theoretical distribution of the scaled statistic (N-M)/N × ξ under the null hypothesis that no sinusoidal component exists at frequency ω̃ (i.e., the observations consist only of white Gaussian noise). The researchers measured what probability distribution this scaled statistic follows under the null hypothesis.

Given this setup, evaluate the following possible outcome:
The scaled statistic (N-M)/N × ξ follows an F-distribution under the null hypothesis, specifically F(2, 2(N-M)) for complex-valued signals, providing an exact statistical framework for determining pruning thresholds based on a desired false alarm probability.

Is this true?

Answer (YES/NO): YES